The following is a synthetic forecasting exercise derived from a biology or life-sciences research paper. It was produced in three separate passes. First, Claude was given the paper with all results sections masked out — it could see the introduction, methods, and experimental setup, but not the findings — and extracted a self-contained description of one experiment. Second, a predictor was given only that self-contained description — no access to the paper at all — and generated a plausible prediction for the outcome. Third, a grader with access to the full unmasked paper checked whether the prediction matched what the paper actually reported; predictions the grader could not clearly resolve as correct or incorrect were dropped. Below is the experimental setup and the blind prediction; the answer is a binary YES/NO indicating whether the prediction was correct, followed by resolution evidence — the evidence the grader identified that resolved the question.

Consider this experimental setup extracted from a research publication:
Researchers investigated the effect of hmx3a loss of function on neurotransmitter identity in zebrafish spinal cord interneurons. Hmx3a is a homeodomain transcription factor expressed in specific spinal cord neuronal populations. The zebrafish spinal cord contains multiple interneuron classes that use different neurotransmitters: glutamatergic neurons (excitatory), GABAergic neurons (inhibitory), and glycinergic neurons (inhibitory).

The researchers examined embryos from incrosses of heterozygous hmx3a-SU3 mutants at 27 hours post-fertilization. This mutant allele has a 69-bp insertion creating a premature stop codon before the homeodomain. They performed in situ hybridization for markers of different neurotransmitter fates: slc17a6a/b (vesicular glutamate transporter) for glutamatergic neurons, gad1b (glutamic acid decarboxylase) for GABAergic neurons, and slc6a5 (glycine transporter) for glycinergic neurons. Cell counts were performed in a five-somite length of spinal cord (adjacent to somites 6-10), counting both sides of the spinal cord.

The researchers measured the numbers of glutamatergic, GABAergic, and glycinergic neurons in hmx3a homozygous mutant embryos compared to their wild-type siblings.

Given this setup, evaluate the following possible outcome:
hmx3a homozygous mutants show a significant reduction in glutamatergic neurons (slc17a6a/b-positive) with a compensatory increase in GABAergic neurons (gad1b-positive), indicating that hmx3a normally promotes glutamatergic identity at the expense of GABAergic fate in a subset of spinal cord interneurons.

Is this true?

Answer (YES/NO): YES